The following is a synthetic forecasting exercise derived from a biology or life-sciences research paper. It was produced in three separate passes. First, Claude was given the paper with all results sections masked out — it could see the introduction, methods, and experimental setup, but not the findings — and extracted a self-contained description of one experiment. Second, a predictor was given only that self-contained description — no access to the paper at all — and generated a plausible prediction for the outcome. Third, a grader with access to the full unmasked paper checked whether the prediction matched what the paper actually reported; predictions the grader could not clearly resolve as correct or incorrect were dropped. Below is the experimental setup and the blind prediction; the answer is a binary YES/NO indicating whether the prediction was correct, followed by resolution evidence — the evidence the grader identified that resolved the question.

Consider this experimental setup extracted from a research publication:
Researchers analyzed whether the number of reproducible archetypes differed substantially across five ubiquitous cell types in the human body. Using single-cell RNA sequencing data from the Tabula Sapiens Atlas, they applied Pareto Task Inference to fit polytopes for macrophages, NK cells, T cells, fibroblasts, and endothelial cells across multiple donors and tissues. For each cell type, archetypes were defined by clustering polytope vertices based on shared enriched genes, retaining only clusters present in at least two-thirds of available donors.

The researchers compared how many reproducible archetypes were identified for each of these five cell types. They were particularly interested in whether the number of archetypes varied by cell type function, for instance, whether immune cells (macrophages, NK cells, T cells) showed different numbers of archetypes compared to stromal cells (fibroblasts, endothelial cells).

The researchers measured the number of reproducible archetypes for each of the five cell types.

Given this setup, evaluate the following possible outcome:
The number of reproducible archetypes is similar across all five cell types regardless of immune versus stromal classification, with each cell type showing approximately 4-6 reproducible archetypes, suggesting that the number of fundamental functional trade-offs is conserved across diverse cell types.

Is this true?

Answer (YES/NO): NO